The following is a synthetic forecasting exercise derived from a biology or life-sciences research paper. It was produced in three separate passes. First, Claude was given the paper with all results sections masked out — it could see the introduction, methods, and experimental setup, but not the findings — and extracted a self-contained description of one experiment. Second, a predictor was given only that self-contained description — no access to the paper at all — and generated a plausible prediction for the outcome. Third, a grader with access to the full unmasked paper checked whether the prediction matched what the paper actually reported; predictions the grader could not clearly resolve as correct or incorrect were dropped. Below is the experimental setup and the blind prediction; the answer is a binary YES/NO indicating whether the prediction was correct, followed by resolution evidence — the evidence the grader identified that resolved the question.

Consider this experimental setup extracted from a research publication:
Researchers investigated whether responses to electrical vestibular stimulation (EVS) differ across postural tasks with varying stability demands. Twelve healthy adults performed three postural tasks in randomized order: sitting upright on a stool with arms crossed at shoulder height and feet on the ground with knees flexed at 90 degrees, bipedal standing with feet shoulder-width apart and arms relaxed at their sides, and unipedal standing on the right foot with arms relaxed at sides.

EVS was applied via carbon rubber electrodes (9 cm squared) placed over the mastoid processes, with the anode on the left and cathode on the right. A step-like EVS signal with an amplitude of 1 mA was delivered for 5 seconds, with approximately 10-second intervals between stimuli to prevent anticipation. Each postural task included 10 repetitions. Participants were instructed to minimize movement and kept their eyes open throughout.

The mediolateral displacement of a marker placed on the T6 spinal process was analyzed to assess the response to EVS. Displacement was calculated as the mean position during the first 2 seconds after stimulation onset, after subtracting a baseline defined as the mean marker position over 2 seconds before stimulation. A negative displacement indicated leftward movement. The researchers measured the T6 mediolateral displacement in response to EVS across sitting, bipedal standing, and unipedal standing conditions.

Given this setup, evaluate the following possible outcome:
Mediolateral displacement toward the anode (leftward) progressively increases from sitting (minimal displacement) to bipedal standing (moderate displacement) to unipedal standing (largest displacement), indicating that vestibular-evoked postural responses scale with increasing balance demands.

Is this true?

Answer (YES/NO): NO